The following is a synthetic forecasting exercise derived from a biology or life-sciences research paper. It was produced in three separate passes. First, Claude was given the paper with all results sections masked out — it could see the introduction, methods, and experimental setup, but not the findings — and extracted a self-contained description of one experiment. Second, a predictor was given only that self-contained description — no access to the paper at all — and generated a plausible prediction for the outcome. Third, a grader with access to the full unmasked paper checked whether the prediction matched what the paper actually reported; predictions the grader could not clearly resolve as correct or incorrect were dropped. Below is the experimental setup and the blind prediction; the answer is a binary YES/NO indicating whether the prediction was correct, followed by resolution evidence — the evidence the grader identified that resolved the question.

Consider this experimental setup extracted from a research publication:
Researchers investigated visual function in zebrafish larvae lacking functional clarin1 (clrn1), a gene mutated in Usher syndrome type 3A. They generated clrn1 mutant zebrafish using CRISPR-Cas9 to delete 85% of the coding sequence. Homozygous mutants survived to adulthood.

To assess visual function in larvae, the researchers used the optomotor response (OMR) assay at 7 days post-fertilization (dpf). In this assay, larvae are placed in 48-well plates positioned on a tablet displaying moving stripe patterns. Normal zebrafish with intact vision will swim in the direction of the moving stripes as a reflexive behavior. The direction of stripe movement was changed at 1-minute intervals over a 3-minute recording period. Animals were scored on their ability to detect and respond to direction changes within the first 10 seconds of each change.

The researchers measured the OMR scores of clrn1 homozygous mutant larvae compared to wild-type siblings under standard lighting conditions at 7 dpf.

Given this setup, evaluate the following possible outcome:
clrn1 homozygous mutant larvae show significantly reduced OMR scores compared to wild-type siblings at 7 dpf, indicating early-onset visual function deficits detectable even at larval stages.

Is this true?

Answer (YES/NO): YES